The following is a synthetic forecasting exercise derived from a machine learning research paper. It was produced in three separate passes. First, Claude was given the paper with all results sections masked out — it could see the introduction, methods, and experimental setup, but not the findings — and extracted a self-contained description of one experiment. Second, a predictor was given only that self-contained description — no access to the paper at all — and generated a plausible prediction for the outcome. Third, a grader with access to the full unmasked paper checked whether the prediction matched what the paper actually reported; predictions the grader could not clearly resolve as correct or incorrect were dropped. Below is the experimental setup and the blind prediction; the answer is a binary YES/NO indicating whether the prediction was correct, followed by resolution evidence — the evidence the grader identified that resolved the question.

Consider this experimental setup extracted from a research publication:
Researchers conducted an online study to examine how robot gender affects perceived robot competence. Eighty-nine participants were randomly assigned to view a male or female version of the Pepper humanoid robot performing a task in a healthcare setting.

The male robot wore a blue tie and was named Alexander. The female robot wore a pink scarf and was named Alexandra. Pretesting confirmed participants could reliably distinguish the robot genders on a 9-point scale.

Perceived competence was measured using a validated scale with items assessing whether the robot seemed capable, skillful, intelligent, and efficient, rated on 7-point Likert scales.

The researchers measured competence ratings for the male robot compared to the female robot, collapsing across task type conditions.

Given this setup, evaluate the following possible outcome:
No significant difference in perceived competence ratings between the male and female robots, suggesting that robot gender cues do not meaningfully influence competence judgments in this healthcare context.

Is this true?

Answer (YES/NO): YES